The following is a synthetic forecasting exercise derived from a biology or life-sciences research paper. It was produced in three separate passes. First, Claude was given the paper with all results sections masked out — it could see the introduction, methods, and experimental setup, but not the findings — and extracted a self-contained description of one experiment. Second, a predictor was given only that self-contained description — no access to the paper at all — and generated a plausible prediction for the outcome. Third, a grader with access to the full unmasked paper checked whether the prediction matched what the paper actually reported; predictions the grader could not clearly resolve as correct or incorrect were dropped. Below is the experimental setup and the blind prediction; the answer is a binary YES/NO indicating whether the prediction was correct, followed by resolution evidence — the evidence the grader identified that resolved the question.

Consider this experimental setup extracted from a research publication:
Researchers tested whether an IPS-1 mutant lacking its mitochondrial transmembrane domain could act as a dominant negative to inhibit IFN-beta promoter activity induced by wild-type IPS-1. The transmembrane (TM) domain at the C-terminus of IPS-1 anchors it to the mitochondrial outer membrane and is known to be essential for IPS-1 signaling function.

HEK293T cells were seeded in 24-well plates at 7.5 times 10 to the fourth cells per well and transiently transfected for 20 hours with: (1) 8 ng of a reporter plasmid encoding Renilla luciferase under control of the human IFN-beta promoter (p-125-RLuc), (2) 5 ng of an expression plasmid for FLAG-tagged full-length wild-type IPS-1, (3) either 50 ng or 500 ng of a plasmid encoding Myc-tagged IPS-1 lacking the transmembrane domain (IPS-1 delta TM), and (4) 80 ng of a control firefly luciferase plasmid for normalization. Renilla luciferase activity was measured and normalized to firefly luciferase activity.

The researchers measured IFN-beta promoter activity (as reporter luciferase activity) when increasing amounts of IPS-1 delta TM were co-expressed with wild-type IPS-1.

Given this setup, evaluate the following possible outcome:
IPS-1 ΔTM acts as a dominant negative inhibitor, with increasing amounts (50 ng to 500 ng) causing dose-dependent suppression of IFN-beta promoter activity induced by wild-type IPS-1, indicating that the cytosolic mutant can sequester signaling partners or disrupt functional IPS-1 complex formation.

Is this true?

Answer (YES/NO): NO